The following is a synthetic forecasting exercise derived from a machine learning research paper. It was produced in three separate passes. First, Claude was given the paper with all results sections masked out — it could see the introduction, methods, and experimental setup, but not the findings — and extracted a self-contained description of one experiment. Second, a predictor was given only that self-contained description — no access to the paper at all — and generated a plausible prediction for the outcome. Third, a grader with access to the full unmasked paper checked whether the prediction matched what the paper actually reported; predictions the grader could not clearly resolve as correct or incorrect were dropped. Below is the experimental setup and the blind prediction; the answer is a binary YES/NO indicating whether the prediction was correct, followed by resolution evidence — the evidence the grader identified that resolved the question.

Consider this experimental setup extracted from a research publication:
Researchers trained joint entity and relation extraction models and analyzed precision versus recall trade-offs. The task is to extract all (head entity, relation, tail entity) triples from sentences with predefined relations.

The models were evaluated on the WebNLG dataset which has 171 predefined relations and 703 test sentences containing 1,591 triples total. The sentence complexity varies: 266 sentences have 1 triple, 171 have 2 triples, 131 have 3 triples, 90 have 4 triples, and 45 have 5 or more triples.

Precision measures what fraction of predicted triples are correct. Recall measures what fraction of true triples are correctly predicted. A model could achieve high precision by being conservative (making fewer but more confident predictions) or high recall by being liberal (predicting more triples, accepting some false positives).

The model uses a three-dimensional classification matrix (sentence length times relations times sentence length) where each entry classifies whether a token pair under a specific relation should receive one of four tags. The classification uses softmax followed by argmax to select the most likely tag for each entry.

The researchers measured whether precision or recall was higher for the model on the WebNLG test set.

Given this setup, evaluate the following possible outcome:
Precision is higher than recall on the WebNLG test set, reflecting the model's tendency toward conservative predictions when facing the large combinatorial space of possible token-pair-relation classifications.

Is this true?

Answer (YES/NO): NO